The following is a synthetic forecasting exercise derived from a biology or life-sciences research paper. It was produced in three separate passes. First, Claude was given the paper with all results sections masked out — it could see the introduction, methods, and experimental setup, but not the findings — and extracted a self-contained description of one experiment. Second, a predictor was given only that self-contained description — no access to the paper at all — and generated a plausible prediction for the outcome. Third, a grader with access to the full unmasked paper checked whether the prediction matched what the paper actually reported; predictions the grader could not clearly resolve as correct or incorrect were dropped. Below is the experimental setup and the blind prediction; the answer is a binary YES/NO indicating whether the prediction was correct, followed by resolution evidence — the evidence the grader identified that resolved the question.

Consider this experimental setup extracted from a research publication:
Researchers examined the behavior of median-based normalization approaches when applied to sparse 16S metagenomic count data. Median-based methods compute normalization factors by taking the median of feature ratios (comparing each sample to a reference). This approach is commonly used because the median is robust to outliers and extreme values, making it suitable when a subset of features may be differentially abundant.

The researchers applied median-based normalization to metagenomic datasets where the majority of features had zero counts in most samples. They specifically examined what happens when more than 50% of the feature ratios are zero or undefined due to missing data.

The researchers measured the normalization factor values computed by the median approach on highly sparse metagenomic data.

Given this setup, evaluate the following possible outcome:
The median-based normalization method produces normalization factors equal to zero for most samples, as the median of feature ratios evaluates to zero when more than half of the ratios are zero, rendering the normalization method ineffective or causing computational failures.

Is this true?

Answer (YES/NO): YES